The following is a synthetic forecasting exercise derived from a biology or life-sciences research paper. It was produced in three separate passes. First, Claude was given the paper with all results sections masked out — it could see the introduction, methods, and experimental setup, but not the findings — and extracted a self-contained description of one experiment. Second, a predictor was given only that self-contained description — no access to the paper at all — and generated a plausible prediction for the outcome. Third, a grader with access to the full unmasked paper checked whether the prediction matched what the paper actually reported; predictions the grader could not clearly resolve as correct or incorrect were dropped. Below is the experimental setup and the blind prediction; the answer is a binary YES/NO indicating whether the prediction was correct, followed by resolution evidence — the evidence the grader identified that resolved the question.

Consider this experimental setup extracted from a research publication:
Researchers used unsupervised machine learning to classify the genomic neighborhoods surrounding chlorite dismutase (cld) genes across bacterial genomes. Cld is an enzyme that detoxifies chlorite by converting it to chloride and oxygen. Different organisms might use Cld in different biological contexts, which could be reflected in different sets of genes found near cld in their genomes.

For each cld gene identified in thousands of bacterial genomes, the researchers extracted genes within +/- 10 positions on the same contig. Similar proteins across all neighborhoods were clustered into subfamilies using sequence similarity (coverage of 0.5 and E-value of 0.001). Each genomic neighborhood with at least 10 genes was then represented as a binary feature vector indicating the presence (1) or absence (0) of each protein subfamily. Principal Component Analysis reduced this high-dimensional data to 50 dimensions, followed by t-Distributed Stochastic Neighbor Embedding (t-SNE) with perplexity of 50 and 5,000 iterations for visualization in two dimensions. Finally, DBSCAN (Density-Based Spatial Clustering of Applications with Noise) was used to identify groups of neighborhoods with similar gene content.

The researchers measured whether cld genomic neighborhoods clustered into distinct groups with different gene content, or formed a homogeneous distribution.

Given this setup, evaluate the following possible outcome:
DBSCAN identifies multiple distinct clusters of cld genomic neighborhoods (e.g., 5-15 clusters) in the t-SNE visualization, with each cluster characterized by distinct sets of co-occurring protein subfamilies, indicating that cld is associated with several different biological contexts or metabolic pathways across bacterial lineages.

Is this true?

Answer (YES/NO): YES